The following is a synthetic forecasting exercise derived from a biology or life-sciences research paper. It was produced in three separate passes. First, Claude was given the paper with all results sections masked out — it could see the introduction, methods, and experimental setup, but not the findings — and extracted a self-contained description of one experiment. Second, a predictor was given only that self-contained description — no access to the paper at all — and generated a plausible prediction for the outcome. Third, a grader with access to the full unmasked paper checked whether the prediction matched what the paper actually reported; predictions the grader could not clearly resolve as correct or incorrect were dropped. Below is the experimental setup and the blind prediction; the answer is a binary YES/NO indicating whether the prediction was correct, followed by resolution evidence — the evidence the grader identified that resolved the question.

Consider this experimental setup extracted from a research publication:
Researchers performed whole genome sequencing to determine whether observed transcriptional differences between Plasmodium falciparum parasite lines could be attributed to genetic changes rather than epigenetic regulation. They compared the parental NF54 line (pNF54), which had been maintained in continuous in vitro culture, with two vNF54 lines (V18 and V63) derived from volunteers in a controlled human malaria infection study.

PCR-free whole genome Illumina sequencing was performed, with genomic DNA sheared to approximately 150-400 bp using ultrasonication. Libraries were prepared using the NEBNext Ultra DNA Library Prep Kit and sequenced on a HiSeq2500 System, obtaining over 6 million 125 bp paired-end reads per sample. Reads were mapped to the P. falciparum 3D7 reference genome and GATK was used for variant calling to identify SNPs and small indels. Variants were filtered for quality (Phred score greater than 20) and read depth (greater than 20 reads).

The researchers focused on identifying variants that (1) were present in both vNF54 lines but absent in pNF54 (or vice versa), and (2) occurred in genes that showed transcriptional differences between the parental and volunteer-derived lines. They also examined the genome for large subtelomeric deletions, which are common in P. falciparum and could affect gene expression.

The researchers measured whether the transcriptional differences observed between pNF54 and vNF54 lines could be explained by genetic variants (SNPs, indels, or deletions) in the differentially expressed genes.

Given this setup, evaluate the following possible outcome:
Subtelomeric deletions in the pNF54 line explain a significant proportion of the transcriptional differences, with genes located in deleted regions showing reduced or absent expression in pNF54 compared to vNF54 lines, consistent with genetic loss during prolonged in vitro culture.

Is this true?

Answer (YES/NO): NO